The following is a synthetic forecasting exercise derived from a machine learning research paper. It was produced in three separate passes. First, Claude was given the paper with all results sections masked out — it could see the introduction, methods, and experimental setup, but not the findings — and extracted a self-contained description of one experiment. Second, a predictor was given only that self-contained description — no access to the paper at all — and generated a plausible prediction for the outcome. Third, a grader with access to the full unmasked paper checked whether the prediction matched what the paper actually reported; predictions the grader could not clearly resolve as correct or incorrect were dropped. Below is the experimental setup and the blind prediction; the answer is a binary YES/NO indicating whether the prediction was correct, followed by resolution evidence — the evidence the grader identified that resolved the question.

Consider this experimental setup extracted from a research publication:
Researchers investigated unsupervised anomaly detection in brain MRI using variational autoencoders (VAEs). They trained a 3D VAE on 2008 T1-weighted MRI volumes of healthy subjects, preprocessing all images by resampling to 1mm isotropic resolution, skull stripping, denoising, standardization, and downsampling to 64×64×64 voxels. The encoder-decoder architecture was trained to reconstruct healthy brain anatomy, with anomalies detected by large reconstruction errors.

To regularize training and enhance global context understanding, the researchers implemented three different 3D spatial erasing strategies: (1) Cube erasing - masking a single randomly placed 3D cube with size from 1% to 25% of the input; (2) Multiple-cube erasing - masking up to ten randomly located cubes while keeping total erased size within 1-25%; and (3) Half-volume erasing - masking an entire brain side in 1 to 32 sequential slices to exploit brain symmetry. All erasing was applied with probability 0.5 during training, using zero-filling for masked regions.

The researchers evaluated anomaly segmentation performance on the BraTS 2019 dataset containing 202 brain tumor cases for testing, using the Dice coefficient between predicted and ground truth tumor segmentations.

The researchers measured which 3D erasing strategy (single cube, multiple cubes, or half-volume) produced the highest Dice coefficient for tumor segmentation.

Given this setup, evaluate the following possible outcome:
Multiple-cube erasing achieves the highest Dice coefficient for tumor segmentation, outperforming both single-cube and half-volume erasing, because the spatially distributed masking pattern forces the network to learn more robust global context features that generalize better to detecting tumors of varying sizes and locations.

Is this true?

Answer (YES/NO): NO